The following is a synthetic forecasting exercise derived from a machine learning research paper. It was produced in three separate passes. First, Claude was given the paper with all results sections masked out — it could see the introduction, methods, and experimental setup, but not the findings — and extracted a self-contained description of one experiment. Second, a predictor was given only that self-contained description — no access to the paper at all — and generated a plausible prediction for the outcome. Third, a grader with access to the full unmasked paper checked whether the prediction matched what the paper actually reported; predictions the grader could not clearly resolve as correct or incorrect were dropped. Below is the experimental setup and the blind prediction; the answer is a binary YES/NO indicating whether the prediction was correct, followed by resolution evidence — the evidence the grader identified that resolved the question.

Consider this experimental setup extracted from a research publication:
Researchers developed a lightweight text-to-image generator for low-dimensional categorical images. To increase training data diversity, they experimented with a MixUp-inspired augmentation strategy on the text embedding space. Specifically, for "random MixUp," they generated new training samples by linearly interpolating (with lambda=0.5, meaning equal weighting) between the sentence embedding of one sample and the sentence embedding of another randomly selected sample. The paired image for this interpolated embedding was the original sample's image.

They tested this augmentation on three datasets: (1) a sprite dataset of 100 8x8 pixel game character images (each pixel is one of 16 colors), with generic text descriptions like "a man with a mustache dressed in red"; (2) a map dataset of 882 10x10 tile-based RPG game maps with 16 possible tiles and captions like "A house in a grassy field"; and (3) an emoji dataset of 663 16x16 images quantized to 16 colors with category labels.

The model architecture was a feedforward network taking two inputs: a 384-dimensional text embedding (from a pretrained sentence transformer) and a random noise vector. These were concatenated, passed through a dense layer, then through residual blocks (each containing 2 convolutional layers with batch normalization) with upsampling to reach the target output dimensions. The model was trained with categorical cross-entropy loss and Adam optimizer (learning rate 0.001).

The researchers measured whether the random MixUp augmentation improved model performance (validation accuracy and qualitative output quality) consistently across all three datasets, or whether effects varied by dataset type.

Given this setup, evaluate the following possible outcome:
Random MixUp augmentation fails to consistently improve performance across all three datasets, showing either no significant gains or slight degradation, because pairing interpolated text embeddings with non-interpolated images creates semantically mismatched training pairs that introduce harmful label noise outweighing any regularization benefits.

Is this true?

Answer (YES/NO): NO